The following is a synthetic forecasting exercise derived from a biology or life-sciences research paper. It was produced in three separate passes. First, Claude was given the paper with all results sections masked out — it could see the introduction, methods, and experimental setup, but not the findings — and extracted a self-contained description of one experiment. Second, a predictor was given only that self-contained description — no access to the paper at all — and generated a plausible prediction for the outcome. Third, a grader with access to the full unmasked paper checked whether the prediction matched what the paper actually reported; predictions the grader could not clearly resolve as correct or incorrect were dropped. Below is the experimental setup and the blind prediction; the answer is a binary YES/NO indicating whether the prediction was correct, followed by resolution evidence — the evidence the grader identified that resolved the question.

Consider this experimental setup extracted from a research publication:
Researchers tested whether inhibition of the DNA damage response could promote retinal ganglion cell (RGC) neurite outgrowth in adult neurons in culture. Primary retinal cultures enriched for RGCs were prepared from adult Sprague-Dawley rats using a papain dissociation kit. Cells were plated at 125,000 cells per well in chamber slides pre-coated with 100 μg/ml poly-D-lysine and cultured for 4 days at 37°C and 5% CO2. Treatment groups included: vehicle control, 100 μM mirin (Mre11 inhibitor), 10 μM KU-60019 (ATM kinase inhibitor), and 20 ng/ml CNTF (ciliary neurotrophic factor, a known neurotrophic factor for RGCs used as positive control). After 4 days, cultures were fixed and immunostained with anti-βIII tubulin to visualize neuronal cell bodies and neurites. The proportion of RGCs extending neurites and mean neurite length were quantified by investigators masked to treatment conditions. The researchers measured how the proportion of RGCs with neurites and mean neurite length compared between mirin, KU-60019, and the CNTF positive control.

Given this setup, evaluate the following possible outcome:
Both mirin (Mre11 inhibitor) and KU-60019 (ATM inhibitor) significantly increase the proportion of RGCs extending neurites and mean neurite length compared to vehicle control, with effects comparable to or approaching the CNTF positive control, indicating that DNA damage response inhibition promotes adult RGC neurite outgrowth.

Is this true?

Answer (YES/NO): YES